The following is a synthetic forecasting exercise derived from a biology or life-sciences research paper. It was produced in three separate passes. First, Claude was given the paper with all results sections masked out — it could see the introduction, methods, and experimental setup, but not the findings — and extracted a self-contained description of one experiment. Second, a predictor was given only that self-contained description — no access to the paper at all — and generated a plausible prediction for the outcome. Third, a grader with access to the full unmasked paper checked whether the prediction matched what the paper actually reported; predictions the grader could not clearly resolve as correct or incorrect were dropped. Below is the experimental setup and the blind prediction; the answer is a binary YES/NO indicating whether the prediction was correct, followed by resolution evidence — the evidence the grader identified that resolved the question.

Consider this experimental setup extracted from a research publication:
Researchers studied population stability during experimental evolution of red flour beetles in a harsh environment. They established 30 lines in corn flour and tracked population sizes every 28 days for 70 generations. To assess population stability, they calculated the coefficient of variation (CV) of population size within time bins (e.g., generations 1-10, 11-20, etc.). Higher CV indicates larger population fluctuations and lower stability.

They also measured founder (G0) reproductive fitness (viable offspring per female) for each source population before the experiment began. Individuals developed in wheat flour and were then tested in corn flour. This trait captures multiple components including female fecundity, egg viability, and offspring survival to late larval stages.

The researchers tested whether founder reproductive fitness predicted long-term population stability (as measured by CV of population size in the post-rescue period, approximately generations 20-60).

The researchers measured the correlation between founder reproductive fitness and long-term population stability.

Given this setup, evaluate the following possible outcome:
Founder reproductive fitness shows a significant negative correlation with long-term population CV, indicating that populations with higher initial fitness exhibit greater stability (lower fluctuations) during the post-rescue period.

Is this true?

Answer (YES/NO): NO